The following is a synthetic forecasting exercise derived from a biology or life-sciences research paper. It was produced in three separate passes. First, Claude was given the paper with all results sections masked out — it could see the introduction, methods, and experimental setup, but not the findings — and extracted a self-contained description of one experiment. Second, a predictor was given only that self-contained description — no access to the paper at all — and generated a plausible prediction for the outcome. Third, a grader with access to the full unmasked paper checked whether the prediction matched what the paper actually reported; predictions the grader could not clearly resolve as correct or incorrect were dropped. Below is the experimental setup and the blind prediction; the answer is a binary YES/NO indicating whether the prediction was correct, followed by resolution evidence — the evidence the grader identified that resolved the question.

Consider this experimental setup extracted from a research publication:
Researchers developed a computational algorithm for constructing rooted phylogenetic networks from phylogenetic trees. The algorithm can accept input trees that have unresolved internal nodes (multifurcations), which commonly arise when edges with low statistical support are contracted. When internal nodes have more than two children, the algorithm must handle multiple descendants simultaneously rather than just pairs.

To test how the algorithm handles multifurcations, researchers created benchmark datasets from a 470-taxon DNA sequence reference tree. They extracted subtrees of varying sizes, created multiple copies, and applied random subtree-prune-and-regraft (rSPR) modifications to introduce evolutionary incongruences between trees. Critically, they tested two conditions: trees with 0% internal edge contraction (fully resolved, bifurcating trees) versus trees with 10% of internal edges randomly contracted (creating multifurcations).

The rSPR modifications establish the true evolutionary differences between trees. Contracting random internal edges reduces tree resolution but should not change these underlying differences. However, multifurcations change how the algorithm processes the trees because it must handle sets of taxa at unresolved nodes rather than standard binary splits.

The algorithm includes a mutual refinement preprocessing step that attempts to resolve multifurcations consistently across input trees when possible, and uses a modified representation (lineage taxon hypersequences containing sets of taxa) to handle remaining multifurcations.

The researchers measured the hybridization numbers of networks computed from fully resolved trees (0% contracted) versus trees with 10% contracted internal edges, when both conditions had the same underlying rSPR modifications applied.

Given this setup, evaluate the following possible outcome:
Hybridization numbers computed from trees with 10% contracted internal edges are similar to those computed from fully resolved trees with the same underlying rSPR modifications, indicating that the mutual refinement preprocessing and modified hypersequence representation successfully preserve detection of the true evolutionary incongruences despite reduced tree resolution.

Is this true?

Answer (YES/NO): NO